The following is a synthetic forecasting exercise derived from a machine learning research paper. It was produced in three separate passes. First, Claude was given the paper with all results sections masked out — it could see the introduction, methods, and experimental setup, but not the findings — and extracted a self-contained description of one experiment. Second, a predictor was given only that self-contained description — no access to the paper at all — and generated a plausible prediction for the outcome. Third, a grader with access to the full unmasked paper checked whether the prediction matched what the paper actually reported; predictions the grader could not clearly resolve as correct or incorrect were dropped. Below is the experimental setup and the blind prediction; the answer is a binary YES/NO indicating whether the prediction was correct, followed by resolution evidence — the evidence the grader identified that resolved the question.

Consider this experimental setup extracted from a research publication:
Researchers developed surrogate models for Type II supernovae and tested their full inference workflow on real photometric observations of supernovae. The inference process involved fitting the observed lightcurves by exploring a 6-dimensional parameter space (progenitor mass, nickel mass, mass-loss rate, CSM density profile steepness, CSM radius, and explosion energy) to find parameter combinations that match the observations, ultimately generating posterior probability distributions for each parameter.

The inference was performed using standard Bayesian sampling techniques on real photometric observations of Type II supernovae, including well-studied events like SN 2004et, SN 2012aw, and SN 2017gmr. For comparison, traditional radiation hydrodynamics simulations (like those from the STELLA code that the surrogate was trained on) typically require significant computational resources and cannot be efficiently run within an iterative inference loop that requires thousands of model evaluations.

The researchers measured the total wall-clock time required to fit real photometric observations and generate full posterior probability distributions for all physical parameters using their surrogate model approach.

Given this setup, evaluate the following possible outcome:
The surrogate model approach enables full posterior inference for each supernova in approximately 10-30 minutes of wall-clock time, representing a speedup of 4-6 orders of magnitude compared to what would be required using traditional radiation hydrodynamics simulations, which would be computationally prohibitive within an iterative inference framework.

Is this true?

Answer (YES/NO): YES